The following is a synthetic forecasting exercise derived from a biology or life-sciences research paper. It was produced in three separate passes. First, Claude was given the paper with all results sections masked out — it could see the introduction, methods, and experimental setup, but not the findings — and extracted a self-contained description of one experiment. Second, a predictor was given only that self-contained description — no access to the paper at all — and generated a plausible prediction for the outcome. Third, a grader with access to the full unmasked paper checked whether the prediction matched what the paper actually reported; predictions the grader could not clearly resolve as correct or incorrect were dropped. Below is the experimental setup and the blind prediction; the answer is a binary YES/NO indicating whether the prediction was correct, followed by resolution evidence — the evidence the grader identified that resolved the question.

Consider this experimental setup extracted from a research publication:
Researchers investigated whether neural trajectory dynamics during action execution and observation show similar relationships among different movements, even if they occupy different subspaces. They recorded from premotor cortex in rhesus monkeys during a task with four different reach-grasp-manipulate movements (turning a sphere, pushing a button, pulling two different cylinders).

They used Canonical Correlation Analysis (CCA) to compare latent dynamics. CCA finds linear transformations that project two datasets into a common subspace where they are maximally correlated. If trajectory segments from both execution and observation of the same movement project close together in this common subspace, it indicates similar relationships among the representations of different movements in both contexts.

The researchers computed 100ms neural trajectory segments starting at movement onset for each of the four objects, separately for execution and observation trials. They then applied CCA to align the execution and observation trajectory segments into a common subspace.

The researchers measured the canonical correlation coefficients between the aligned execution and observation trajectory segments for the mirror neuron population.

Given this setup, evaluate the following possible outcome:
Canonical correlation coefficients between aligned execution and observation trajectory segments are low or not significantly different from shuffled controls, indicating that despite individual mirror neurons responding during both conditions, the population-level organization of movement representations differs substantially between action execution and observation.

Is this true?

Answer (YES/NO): NO